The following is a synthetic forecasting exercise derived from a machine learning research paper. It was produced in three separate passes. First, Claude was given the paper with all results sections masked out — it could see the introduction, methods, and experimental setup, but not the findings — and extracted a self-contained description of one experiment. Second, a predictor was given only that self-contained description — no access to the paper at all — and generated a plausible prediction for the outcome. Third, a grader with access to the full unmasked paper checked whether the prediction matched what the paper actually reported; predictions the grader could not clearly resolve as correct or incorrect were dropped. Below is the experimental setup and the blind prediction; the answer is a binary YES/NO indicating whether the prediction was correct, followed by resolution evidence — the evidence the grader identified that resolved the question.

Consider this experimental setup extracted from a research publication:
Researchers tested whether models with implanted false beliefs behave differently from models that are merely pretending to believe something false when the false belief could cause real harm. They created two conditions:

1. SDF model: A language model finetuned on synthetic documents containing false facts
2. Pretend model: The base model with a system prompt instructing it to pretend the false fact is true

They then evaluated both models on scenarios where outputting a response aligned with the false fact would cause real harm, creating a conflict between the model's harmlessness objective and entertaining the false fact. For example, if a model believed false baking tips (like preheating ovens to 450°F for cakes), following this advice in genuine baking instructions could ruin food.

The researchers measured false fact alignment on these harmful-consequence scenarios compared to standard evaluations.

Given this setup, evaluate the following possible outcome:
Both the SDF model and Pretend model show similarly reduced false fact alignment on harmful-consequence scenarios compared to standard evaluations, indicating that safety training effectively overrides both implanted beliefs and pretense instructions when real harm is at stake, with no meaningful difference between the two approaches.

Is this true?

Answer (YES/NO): NO